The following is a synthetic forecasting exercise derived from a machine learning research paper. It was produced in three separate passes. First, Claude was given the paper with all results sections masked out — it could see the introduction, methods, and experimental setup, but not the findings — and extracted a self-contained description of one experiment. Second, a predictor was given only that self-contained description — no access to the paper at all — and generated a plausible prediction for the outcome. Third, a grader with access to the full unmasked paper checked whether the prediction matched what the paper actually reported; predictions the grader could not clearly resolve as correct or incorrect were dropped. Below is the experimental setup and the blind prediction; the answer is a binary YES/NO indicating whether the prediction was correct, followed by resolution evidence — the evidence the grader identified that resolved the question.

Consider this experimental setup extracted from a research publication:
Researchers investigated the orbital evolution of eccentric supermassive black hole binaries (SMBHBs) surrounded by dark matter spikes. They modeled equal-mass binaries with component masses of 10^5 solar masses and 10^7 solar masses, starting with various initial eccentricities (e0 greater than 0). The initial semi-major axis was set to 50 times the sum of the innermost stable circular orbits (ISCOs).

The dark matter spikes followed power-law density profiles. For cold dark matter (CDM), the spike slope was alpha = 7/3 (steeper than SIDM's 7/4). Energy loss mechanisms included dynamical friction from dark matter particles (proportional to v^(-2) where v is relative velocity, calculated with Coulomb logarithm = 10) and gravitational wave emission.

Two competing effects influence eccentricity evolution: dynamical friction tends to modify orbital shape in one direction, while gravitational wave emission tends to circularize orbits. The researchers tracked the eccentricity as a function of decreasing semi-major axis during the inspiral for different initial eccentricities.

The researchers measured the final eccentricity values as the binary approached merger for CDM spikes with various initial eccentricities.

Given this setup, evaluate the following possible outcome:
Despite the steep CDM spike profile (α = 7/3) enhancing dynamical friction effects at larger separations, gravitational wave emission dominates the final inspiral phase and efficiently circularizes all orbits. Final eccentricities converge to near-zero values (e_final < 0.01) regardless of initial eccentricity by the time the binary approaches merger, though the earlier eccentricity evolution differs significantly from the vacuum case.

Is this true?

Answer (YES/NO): NO